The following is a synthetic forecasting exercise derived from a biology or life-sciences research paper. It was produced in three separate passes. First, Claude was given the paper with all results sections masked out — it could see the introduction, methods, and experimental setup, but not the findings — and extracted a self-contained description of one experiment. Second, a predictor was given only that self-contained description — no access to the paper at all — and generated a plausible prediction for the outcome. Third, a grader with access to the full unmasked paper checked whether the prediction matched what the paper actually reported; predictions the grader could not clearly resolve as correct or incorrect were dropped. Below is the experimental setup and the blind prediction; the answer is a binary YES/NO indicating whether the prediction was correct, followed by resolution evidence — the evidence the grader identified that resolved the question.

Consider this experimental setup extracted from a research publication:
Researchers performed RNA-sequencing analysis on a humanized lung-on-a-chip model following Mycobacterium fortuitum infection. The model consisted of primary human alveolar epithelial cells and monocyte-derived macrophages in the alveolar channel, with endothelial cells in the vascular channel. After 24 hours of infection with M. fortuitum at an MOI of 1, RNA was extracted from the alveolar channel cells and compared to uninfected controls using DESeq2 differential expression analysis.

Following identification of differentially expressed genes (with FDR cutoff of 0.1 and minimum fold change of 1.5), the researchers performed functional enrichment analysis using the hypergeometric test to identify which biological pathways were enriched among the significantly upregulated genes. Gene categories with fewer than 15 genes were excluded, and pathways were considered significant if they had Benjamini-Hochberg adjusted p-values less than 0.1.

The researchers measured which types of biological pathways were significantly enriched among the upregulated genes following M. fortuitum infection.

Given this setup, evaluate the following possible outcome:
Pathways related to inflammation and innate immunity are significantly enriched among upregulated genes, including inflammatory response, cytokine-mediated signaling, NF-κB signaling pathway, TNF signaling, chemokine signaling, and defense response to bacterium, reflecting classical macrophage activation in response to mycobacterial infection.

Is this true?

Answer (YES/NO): NO